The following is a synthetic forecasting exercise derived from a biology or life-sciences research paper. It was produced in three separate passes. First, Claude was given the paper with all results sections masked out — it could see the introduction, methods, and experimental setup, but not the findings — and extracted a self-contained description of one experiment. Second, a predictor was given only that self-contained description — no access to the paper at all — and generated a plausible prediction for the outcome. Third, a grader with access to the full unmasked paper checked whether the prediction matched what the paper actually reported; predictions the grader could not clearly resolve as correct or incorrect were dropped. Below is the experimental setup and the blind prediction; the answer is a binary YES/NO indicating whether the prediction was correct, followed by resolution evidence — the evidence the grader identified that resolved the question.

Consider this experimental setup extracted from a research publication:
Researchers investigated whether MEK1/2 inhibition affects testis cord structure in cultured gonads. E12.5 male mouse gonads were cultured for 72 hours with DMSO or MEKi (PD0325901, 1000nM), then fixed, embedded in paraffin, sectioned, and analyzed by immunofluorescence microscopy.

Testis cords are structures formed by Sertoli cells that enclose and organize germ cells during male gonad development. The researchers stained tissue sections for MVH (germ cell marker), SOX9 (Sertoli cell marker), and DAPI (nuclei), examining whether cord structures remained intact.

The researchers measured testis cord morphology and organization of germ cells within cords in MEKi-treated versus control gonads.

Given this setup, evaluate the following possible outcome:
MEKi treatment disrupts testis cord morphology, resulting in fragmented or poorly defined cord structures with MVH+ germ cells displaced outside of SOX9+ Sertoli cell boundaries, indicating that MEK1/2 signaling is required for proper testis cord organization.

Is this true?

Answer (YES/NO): YES